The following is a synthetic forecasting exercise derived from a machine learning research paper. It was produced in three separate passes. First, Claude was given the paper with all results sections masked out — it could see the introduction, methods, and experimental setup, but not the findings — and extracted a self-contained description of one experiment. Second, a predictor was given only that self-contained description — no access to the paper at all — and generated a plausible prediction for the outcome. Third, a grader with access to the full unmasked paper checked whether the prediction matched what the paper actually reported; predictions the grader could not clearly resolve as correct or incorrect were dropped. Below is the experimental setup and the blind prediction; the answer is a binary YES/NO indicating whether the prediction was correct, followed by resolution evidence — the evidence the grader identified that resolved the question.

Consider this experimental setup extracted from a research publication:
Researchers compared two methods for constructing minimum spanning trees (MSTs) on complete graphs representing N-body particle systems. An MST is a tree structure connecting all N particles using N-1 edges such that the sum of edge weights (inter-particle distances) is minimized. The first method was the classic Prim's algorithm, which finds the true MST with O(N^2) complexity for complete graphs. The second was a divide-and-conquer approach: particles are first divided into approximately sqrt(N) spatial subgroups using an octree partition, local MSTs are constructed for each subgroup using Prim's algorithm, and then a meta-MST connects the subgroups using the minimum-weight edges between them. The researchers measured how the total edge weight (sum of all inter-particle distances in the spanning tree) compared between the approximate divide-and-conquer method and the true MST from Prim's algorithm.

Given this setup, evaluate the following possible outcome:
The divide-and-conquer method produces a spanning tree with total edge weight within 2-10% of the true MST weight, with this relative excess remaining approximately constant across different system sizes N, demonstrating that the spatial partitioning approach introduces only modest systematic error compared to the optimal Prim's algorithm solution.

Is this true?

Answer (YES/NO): YES